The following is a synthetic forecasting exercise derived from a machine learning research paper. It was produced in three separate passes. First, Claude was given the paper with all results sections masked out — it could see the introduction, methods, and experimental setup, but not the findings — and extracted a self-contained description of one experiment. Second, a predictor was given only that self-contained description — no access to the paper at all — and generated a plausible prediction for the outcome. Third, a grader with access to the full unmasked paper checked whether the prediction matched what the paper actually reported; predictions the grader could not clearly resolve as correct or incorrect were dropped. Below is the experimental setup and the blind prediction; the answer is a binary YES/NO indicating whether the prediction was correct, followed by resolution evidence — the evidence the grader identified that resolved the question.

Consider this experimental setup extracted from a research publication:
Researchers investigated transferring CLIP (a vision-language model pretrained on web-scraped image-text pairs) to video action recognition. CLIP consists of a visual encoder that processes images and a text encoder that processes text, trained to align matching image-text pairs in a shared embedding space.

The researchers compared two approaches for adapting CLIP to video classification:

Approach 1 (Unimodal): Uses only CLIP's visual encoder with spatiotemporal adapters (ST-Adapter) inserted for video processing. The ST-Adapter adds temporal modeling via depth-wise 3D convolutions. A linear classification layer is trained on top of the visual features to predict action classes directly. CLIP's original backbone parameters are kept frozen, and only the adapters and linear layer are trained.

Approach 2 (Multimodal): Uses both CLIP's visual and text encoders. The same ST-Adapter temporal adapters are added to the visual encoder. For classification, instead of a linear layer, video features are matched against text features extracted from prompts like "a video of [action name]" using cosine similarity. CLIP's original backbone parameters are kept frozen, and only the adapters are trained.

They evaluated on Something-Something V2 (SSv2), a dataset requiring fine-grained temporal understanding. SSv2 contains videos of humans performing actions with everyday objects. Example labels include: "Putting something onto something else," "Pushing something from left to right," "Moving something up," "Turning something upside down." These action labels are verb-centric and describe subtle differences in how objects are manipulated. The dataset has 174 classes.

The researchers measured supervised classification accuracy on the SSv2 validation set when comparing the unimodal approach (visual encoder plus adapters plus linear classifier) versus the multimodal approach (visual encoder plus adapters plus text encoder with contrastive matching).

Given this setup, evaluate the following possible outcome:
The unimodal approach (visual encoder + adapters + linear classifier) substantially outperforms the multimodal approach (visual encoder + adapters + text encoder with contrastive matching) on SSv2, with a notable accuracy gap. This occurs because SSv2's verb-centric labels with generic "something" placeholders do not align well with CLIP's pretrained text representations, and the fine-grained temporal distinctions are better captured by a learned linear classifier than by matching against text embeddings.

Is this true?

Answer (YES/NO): YES